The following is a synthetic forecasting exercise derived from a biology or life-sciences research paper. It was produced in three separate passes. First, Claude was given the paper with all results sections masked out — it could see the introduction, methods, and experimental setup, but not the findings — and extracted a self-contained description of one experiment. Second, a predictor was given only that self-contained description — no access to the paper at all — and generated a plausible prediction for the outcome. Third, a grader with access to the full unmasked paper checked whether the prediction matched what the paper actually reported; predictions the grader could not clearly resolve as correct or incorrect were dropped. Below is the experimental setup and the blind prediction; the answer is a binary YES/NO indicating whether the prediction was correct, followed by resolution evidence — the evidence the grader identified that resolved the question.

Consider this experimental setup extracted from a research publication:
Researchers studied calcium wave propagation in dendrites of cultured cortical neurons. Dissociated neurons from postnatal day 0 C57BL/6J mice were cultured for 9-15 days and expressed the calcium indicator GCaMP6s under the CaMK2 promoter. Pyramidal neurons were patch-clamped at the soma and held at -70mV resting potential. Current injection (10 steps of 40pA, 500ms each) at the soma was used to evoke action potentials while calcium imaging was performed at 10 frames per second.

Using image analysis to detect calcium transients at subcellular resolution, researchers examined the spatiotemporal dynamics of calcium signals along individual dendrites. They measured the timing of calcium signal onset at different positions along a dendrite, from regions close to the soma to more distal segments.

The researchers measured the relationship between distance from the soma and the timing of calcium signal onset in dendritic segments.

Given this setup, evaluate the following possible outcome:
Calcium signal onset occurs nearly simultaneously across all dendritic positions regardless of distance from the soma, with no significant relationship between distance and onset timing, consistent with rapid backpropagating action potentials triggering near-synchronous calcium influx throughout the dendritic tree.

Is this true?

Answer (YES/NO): NO